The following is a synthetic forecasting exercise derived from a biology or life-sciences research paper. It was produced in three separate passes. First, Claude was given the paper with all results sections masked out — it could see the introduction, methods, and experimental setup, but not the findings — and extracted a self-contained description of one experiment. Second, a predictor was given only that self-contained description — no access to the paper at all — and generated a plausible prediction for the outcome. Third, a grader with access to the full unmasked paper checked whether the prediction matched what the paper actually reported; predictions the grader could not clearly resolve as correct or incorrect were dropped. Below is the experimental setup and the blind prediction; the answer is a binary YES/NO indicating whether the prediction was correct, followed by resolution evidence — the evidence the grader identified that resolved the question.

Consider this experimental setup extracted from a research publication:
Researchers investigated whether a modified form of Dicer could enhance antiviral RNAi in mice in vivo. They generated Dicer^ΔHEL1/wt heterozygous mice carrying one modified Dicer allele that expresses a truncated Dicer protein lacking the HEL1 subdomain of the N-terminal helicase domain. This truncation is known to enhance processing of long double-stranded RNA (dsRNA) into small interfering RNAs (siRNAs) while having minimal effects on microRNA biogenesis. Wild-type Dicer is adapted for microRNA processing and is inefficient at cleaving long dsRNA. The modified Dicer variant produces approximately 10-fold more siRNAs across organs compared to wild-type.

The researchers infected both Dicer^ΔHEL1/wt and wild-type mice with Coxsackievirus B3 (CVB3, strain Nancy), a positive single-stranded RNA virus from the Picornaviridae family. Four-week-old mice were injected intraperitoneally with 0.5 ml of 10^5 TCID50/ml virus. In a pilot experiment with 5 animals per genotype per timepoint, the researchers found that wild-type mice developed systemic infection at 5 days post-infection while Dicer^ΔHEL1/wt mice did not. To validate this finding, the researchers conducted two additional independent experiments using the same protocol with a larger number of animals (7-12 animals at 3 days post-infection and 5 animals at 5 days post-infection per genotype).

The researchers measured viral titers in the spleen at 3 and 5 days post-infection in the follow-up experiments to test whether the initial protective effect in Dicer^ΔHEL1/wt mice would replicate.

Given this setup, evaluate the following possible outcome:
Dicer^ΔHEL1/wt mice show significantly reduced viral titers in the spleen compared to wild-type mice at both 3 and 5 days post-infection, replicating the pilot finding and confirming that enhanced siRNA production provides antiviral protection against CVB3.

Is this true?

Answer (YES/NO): NO